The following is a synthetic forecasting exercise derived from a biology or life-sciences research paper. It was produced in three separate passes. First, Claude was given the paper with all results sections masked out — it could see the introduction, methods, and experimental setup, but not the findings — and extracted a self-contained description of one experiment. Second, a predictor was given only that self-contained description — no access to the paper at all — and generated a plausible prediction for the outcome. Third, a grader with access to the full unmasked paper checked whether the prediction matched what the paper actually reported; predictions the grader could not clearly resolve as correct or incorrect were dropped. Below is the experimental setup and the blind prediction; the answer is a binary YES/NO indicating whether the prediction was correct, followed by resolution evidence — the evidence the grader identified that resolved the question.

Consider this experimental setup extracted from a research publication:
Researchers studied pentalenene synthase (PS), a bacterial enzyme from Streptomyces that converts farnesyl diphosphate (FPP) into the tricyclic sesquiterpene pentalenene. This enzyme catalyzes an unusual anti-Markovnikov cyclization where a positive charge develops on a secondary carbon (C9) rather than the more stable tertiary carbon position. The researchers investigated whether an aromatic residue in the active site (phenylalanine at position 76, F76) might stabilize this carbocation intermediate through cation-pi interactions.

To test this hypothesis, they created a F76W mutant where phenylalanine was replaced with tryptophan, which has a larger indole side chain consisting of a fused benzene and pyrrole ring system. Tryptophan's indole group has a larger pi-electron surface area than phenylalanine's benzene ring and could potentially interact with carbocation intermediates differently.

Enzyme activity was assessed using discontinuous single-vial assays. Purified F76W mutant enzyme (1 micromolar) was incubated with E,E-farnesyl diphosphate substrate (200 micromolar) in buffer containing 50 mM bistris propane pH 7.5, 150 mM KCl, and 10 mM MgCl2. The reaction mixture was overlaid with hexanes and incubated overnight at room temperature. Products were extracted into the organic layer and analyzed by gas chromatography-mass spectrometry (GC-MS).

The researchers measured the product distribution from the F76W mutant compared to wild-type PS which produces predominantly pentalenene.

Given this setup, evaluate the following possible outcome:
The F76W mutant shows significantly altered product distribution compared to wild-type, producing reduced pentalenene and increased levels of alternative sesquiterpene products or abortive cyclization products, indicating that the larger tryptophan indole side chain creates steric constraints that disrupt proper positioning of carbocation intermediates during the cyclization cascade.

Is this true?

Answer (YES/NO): NO